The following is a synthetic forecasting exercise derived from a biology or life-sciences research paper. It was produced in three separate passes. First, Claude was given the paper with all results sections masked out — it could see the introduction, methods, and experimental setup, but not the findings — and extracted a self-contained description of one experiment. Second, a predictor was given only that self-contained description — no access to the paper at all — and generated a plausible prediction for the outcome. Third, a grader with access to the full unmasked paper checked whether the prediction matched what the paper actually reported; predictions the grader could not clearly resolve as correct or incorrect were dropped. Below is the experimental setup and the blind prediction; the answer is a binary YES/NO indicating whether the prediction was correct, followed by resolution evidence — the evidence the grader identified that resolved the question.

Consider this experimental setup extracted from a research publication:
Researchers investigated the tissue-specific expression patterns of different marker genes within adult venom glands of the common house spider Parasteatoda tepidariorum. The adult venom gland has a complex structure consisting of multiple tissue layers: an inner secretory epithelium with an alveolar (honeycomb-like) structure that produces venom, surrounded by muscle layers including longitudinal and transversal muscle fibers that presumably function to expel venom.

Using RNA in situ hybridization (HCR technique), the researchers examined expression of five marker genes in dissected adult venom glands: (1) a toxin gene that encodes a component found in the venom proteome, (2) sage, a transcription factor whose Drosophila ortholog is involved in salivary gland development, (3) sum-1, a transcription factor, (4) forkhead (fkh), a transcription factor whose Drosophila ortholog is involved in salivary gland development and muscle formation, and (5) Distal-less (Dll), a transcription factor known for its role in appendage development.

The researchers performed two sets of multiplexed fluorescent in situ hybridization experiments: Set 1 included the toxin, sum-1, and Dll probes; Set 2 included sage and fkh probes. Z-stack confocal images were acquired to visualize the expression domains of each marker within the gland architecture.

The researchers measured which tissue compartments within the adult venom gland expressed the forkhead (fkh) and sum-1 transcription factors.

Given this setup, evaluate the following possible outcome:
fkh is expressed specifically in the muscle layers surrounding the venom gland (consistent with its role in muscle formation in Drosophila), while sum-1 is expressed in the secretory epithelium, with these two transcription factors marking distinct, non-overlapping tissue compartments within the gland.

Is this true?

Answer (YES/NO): NO